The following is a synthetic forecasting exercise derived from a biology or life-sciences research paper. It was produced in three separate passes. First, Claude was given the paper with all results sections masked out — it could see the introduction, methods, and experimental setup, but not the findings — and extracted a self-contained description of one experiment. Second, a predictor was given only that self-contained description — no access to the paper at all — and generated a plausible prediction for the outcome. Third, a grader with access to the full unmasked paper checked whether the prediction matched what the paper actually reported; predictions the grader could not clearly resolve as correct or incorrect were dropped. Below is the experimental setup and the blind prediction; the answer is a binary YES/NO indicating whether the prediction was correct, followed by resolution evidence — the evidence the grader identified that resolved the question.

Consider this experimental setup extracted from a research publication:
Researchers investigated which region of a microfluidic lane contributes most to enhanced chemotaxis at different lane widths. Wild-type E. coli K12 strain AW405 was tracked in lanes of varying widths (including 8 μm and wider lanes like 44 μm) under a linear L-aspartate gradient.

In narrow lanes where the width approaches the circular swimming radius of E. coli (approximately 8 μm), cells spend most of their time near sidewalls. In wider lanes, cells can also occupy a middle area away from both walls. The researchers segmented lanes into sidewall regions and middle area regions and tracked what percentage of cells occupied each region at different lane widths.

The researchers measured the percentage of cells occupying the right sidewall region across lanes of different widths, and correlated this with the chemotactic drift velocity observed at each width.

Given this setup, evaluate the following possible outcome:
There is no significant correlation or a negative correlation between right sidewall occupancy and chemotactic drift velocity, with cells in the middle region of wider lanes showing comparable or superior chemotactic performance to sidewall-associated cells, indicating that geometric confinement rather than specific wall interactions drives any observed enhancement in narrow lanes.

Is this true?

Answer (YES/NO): NO